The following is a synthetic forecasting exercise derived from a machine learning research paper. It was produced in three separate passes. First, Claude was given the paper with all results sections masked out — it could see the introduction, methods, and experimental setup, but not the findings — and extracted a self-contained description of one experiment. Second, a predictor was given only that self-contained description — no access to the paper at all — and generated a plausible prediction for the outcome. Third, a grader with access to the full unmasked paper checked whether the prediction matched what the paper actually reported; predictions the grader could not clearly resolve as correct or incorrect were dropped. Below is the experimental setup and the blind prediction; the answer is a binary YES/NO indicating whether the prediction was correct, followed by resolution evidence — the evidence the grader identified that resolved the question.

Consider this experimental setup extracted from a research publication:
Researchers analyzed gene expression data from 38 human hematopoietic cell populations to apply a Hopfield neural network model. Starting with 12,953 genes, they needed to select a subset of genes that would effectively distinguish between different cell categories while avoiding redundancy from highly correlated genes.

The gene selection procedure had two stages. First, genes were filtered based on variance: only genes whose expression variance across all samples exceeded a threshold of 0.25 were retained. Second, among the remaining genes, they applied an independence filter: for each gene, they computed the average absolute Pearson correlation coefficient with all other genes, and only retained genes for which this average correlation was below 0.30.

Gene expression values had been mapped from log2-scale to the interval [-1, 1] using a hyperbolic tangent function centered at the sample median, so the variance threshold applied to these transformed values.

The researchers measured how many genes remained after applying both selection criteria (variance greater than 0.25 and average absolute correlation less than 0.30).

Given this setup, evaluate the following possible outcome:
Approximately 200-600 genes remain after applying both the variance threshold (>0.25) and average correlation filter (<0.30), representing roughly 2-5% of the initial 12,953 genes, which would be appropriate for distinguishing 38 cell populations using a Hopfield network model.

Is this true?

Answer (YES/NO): YES